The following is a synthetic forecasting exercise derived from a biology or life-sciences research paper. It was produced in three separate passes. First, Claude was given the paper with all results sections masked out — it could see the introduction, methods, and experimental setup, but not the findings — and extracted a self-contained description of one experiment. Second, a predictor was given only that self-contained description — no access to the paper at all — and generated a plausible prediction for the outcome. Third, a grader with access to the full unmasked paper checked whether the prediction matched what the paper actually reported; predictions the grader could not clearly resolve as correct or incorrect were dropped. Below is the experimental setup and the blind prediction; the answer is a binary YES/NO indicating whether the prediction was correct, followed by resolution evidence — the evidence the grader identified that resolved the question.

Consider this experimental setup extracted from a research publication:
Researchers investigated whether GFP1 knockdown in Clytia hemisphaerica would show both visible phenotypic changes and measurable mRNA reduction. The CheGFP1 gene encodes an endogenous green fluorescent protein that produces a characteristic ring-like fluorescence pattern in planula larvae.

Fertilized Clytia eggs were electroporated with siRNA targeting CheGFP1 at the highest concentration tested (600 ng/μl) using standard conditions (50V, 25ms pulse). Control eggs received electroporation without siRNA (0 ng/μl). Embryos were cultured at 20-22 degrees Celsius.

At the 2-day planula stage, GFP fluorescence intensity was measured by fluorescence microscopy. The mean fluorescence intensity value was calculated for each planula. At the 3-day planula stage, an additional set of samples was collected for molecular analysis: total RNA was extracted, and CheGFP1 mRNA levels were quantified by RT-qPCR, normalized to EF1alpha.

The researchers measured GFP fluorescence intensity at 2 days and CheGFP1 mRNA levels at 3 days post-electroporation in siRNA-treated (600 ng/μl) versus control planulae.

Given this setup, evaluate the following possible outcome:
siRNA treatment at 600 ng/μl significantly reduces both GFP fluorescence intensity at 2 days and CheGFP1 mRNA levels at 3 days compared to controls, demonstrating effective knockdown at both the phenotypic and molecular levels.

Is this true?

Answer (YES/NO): YES